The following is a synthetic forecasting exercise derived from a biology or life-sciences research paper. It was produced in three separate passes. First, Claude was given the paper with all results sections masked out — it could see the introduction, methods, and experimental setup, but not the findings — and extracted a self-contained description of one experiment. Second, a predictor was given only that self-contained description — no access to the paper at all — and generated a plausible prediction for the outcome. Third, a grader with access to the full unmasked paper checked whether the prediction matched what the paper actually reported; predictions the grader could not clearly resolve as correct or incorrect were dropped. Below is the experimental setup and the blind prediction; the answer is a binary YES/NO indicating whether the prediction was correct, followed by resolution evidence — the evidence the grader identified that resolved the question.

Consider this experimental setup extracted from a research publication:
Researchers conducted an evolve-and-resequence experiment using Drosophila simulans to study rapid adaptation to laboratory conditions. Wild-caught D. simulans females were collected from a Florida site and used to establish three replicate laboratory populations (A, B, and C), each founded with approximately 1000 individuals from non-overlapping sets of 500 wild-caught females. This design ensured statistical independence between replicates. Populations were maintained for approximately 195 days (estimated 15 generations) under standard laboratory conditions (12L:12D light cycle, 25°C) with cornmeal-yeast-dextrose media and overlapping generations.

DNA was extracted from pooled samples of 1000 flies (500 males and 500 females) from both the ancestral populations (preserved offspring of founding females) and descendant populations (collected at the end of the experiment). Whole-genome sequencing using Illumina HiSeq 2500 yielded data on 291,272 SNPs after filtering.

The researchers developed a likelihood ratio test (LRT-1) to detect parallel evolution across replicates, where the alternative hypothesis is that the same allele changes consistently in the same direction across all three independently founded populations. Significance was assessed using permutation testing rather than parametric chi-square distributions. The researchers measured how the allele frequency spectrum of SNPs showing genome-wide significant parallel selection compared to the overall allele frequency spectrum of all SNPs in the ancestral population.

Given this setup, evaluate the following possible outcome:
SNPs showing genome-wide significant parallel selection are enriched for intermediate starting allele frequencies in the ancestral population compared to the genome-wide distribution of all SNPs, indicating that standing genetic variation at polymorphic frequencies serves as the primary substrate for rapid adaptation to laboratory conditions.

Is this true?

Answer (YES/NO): YES